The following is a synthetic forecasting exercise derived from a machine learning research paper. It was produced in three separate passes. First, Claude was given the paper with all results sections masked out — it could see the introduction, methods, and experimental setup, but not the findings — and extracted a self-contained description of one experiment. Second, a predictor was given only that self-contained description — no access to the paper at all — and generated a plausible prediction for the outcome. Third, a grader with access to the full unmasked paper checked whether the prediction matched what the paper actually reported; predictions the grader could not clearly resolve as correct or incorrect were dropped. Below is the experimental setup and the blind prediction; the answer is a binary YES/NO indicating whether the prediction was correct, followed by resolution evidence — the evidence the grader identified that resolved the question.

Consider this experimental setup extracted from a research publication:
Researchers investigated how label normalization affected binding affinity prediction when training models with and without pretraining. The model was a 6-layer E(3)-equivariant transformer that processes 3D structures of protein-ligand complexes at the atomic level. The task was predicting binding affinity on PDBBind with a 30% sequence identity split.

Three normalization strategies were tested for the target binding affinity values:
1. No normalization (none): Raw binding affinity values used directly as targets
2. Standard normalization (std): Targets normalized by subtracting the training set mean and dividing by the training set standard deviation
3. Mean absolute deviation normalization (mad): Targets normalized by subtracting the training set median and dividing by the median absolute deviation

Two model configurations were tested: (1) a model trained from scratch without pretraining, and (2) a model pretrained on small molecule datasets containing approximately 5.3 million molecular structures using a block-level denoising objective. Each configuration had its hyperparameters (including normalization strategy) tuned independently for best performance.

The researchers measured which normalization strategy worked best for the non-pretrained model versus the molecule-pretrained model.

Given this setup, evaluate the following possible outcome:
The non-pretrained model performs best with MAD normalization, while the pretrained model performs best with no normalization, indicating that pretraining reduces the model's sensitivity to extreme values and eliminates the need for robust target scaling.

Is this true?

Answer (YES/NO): NO